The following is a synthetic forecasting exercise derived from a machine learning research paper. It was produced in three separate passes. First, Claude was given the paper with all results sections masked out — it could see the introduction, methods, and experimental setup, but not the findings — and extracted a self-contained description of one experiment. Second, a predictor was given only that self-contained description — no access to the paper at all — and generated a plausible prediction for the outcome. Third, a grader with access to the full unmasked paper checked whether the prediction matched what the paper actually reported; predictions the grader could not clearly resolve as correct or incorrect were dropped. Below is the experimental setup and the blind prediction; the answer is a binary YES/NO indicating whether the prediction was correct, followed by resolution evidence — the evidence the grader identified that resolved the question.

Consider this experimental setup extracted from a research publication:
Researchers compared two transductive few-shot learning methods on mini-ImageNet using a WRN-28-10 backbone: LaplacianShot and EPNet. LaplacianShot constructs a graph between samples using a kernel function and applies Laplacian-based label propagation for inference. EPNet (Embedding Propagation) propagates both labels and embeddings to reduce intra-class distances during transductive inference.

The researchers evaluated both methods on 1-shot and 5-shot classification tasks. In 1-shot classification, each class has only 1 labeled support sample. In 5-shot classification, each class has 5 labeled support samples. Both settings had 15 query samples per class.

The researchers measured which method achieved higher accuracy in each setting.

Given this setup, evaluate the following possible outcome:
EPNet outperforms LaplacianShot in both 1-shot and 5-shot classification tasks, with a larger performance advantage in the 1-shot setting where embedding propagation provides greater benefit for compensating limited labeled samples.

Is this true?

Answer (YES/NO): NO